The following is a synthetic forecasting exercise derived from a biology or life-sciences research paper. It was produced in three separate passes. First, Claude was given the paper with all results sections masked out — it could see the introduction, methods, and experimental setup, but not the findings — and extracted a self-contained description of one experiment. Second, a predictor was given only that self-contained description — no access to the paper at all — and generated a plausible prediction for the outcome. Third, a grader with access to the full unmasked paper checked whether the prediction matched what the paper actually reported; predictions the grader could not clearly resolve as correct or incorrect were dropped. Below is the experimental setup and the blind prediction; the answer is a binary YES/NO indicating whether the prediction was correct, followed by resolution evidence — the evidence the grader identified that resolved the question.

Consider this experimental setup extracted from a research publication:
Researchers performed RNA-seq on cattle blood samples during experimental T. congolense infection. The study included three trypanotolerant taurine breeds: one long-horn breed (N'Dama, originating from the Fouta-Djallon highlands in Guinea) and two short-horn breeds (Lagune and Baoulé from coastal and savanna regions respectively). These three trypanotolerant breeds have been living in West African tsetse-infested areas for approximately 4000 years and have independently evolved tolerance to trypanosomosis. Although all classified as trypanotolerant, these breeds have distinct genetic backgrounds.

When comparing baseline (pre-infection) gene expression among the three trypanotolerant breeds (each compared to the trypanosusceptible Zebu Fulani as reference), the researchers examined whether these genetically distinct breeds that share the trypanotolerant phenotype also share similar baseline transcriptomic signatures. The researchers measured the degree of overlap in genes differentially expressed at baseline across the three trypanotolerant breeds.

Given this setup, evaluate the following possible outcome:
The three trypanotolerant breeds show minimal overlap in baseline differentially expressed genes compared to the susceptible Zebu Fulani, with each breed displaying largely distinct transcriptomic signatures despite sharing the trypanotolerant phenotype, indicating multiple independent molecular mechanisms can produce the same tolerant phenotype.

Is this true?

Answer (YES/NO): YES